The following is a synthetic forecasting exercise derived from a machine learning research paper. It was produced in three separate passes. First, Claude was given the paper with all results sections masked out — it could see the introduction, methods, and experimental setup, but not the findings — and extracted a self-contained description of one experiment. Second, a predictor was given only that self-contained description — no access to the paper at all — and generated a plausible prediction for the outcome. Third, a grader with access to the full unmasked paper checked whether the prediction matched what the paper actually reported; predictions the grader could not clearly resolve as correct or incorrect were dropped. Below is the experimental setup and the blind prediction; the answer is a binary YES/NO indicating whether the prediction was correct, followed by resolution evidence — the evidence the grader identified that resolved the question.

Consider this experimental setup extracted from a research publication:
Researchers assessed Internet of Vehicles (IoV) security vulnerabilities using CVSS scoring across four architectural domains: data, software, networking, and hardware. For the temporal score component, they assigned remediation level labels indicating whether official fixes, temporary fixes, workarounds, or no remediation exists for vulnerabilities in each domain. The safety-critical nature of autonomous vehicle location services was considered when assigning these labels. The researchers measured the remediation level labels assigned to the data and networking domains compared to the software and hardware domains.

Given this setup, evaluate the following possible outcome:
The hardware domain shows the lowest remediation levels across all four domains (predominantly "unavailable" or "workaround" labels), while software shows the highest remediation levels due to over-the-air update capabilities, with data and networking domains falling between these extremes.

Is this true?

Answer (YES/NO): NO